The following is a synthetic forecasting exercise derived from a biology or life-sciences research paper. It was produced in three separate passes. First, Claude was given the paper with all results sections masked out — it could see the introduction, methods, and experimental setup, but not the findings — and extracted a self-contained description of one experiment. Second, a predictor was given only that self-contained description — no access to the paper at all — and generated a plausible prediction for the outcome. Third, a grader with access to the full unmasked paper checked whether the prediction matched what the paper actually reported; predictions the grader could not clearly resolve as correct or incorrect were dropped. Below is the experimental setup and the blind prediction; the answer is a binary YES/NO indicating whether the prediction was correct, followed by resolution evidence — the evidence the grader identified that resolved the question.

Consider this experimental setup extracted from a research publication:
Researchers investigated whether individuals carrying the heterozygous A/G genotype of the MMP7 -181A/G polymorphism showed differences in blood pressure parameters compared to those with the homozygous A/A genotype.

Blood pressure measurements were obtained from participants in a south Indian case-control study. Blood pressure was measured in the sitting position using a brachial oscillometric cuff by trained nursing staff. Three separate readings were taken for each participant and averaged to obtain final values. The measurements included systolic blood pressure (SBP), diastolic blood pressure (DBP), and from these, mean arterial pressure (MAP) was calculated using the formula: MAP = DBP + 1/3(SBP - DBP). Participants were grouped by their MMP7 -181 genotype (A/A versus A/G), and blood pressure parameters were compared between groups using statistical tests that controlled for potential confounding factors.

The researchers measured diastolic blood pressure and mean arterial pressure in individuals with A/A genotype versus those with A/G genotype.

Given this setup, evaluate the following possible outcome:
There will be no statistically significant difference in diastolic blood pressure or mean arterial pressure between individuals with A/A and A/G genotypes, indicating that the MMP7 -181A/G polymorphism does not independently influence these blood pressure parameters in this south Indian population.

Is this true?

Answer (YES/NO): NO